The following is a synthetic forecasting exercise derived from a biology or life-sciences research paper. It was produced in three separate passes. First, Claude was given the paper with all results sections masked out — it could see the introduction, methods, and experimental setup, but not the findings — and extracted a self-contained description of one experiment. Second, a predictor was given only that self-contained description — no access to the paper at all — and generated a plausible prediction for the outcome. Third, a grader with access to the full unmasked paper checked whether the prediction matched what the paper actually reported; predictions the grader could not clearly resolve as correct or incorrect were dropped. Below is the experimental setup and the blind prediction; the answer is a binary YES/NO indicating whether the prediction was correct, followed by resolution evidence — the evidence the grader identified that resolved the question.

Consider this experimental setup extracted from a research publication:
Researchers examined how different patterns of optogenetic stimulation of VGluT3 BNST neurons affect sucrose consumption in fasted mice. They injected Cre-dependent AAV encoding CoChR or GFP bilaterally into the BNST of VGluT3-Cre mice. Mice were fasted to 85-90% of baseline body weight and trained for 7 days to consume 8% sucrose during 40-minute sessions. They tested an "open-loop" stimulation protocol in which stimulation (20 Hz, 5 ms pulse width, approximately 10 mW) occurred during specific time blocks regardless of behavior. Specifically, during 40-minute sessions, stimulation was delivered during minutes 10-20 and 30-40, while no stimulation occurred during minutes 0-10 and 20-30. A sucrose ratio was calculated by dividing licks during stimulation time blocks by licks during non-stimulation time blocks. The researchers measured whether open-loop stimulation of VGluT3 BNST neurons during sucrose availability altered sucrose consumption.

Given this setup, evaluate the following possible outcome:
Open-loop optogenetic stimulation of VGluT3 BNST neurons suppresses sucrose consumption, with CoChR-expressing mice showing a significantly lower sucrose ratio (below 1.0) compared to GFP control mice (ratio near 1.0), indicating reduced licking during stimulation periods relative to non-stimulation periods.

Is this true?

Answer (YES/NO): NO